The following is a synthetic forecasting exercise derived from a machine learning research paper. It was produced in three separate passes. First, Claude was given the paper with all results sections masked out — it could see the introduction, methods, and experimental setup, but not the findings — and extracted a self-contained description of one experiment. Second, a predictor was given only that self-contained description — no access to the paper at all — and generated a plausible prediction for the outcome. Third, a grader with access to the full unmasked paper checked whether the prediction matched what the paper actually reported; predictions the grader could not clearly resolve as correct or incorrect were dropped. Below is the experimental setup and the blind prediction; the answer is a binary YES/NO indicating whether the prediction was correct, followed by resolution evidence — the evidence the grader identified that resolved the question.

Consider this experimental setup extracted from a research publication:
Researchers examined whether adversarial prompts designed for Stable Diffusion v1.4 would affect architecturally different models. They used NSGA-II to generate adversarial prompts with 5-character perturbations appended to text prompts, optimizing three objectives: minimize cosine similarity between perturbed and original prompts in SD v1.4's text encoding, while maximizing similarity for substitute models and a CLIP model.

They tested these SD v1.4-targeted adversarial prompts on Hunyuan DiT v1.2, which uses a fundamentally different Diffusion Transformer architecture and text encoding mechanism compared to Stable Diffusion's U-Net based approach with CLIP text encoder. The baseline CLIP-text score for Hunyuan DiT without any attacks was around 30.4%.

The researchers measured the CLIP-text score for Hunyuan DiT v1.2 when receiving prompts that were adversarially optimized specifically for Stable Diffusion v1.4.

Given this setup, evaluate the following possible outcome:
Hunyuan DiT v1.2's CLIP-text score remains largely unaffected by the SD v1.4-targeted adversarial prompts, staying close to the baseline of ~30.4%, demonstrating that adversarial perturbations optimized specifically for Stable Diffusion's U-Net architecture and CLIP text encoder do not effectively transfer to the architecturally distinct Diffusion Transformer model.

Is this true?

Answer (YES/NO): YES